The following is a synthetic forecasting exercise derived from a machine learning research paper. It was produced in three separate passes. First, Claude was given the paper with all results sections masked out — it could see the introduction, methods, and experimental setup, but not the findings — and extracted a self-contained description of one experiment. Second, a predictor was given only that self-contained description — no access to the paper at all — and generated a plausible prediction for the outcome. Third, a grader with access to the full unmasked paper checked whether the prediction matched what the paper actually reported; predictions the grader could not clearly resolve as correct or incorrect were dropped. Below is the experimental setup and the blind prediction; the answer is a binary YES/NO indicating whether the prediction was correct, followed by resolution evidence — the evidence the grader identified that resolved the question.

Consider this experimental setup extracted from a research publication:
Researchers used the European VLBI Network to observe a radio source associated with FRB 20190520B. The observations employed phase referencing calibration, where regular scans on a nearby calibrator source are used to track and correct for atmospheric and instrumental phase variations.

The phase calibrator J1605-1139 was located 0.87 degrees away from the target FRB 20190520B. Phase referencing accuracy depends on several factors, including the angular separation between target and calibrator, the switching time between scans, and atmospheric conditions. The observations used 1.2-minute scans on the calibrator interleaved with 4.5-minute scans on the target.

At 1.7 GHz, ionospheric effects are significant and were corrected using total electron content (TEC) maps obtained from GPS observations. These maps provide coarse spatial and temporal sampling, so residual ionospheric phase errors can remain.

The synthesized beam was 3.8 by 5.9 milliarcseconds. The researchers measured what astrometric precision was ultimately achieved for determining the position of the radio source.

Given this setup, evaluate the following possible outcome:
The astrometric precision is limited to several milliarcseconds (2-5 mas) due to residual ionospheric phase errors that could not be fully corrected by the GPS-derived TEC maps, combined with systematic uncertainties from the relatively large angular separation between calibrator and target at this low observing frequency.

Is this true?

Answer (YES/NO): NO